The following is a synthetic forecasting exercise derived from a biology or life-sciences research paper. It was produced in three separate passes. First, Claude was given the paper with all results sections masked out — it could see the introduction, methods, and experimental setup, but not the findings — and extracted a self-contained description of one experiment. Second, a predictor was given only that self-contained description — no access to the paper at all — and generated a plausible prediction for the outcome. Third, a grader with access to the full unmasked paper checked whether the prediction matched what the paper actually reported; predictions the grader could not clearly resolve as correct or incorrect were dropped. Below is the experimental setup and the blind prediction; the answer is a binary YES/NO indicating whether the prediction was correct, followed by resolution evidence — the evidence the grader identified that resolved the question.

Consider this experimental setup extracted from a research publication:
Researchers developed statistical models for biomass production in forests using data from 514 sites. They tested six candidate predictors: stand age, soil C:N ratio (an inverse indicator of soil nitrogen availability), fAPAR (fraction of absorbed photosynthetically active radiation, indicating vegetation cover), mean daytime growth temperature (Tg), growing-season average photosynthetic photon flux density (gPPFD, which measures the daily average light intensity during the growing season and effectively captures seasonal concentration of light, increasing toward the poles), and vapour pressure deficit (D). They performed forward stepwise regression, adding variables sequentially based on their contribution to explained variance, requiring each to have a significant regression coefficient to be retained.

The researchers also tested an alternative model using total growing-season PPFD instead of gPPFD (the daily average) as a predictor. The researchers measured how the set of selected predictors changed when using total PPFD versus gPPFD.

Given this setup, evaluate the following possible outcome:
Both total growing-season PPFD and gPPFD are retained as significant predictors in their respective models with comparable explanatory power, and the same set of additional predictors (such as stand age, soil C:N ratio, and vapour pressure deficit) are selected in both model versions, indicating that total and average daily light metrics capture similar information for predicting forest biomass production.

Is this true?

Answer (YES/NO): NO